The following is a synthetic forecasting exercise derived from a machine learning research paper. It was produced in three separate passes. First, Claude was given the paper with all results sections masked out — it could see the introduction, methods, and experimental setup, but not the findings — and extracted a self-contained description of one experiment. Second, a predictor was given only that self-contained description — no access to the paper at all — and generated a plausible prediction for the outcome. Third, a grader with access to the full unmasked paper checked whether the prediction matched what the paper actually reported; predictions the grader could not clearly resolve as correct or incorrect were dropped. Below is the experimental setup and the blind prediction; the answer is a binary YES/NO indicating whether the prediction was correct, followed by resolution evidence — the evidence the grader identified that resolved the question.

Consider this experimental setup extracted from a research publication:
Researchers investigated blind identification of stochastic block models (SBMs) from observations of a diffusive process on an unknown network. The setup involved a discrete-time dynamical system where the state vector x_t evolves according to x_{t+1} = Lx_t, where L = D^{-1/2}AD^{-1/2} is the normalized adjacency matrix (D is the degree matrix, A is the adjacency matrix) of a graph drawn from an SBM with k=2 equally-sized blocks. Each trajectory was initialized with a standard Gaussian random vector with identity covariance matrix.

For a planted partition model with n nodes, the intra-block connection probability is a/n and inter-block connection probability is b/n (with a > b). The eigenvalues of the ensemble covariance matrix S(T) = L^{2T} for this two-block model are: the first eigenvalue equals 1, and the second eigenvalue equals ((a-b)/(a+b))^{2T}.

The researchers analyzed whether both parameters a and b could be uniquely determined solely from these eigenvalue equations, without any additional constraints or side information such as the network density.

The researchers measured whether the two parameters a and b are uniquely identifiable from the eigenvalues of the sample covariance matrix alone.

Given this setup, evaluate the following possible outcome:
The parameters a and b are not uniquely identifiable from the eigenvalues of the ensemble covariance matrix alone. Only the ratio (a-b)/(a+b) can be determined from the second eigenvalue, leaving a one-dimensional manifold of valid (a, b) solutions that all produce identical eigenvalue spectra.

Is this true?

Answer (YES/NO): YES